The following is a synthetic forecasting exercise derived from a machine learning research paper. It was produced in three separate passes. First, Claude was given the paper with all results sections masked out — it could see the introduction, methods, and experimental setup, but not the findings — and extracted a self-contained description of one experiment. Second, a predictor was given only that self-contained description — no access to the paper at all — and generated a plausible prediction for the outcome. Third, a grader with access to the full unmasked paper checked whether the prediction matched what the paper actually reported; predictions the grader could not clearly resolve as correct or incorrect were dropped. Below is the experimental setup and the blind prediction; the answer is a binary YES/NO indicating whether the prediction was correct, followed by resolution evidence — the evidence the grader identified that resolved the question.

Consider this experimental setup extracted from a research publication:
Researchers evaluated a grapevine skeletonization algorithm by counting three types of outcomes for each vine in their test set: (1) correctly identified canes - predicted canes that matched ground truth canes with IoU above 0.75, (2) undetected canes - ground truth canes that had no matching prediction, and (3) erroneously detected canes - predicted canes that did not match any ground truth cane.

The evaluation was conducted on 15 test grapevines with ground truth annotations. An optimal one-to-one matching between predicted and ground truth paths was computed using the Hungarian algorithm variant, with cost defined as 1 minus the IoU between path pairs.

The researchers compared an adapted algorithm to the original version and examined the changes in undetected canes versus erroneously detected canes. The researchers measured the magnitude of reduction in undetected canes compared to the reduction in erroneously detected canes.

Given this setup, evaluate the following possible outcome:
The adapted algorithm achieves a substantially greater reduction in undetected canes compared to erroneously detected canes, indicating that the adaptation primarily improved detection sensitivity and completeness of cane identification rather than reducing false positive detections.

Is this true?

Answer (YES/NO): YES